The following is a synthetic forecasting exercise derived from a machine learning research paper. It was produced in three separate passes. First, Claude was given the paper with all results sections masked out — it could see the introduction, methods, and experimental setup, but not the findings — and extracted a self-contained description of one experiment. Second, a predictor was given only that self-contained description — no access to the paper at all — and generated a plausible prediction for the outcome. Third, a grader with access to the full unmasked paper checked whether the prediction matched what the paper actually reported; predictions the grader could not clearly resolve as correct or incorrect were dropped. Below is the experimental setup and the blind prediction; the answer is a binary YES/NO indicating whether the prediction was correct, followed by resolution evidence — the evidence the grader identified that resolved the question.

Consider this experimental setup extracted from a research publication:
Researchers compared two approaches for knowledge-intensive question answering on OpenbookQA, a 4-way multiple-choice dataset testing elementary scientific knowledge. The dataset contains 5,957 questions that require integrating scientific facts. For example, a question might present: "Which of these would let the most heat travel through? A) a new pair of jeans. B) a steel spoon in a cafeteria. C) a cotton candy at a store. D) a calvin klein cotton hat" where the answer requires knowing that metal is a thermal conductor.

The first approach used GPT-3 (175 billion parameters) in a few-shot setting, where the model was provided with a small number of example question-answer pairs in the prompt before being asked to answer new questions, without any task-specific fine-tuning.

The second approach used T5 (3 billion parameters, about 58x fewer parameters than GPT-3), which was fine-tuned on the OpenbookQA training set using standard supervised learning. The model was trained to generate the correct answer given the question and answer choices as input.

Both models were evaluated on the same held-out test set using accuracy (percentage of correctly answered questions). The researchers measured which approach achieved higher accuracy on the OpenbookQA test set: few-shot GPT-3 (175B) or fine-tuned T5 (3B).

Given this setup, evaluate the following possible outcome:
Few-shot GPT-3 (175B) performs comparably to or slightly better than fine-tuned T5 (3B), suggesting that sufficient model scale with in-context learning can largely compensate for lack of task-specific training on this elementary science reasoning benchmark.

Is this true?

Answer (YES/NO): NO